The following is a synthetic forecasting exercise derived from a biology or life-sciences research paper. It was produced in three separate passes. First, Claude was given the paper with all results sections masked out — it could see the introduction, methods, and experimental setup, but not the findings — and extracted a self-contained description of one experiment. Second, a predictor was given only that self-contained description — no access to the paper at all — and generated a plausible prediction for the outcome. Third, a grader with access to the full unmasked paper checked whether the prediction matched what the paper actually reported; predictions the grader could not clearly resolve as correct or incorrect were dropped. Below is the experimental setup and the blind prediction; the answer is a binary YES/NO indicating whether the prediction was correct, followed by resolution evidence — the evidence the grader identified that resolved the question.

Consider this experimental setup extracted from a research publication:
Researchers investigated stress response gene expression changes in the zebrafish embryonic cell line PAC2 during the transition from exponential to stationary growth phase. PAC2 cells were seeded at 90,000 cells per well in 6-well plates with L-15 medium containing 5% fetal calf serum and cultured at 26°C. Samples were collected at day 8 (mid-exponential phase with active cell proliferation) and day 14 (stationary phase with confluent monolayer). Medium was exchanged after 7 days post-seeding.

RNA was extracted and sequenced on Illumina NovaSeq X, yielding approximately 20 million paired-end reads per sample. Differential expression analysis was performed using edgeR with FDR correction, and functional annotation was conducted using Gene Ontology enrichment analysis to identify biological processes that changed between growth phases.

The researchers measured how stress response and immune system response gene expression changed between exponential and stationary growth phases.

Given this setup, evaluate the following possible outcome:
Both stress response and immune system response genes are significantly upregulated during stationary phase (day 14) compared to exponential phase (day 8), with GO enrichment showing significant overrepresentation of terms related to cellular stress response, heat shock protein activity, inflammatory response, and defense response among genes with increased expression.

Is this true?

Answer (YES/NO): NO